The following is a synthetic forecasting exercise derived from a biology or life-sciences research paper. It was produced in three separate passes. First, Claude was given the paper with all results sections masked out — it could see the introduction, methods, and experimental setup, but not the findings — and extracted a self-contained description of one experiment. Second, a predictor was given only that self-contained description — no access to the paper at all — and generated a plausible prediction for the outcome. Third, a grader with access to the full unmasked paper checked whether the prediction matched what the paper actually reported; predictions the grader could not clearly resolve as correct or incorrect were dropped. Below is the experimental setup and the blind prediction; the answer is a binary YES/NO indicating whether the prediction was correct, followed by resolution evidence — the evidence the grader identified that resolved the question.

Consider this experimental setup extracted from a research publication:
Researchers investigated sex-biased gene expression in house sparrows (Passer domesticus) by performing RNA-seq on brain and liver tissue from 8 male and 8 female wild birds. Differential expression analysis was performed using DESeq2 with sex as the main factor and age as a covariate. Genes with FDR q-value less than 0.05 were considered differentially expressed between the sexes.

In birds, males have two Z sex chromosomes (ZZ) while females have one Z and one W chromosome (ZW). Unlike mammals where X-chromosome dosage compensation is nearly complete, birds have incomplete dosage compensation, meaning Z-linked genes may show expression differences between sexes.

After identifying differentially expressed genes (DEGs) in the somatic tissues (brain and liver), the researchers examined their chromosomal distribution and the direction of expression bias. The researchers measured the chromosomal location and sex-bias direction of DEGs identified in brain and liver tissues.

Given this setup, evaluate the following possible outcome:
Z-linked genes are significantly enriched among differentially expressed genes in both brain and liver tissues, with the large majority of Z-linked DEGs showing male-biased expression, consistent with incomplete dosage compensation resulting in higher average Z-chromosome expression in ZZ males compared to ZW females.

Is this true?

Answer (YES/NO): YES